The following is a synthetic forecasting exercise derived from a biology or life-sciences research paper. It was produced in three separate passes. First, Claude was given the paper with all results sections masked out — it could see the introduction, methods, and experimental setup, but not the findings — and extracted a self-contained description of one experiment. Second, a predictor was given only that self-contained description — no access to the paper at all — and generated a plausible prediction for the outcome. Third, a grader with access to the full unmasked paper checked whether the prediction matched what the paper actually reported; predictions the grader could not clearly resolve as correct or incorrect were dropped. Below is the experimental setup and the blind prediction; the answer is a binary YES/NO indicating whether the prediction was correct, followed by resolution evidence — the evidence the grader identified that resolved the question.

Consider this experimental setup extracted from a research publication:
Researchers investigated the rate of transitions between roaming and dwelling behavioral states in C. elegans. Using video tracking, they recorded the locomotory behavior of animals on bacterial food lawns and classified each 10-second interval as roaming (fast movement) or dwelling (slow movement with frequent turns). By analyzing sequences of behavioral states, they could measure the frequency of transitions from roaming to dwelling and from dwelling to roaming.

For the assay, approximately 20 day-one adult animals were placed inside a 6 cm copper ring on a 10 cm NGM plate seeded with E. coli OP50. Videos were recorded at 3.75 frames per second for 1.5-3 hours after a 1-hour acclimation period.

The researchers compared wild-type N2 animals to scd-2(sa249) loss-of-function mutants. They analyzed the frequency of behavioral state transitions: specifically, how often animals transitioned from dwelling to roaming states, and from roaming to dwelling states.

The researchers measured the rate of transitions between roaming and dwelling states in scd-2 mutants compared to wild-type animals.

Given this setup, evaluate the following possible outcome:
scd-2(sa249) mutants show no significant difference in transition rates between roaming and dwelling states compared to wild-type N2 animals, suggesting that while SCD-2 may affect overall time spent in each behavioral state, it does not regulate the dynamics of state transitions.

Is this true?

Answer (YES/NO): NO